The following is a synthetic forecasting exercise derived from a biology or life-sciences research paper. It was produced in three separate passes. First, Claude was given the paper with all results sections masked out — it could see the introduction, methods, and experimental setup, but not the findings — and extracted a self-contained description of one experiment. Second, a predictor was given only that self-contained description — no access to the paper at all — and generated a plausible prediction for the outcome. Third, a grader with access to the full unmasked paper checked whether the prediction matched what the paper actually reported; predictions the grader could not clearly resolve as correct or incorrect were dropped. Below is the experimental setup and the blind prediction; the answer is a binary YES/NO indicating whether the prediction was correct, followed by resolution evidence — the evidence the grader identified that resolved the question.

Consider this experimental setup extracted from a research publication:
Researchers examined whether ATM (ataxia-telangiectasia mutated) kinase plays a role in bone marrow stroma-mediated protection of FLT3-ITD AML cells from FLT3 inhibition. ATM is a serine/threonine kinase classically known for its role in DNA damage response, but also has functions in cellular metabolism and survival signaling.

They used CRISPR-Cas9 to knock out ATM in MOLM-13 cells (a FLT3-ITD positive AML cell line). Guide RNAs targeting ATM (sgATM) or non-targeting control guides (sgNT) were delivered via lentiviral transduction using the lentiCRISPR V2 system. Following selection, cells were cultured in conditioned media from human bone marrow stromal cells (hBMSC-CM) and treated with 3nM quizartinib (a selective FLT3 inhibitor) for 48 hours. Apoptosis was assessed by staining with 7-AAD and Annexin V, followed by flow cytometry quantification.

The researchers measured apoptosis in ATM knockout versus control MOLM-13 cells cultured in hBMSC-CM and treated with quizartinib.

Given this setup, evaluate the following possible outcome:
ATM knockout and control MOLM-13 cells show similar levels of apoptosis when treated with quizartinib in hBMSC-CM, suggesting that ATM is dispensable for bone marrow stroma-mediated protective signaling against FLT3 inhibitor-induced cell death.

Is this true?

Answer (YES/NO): NO